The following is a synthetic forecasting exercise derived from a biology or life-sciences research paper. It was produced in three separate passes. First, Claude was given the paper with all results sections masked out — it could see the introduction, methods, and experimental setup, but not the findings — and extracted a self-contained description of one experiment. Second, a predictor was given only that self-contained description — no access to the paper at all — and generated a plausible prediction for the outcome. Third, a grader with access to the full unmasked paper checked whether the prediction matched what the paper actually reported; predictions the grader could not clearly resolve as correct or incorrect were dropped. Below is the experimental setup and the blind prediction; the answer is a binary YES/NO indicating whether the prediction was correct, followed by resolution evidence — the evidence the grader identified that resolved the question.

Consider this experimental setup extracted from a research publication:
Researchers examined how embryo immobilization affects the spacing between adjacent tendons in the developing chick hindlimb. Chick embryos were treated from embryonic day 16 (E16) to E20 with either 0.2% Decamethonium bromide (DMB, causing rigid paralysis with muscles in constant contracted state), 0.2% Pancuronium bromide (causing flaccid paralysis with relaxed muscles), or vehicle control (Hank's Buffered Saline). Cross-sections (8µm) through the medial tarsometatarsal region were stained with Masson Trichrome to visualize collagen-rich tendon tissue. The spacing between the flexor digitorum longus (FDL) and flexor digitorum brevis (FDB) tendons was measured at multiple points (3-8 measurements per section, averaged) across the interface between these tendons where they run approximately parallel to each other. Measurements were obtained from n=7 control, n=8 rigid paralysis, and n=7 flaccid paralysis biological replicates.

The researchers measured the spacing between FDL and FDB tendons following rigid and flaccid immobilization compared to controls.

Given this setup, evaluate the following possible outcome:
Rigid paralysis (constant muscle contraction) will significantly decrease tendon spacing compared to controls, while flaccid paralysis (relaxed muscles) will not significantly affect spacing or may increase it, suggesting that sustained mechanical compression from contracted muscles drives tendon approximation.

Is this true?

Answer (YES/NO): YES